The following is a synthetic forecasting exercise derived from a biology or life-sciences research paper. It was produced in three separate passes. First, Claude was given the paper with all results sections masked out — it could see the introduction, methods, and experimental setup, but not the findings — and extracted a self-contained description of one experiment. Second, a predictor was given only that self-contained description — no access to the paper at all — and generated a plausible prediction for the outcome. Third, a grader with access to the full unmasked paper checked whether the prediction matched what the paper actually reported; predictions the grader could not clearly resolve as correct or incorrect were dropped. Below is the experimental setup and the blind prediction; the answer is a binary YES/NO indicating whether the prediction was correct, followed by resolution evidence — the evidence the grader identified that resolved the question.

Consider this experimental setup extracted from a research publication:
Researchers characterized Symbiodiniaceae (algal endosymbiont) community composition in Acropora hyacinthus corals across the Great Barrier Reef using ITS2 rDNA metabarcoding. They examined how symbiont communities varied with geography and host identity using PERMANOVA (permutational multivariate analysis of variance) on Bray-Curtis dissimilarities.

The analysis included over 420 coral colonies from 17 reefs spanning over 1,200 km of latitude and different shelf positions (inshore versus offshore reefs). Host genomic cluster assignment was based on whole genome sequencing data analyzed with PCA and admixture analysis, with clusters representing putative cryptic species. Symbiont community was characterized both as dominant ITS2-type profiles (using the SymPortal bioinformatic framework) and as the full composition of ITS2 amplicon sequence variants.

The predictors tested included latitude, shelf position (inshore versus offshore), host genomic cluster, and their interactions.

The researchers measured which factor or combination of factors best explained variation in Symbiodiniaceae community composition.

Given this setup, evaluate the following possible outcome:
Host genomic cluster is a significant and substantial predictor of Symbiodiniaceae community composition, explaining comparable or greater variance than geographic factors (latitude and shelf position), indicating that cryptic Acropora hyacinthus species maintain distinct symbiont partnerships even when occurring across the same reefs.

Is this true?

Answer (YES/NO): NO